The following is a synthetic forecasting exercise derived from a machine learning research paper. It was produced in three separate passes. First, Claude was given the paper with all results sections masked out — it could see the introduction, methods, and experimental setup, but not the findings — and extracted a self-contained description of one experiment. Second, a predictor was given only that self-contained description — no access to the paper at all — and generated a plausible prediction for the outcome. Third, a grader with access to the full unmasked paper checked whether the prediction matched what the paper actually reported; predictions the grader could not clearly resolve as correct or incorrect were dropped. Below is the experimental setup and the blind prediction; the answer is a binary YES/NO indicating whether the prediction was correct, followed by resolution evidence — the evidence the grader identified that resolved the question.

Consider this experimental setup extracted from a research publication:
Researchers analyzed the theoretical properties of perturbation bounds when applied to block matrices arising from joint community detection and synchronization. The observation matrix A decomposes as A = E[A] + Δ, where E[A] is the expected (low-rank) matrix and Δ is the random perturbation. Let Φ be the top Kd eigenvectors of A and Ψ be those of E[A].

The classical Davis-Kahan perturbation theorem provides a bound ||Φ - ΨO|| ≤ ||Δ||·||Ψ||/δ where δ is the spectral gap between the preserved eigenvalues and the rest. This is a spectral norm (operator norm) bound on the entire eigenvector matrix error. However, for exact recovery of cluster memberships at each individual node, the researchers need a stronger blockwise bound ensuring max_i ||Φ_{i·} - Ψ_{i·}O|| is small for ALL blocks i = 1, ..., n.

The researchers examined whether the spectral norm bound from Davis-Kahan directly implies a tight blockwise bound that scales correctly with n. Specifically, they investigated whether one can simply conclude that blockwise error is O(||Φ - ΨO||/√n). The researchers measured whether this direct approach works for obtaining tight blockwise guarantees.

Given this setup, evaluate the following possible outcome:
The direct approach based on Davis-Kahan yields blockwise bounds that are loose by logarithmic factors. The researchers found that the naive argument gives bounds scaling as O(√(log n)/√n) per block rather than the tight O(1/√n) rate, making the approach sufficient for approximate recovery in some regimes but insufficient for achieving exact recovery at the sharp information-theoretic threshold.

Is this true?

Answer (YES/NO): NO